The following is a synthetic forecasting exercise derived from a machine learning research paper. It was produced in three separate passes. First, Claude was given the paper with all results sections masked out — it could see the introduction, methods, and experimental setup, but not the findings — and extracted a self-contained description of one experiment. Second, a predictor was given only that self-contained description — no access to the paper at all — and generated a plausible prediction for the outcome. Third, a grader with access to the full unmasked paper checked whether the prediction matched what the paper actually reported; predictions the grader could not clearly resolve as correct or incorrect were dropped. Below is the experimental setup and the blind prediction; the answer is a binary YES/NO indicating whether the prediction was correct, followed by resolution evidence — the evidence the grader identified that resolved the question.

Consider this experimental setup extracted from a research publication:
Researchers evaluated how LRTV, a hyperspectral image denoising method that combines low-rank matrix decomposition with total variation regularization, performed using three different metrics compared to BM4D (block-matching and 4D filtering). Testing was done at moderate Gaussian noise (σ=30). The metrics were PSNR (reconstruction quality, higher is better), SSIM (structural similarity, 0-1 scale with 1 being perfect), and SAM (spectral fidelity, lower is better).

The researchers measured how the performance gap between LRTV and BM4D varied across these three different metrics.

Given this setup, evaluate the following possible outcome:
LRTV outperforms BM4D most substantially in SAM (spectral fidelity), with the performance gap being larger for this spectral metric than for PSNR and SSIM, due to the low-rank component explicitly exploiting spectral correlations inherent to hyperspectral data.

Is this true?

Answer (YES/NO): NO